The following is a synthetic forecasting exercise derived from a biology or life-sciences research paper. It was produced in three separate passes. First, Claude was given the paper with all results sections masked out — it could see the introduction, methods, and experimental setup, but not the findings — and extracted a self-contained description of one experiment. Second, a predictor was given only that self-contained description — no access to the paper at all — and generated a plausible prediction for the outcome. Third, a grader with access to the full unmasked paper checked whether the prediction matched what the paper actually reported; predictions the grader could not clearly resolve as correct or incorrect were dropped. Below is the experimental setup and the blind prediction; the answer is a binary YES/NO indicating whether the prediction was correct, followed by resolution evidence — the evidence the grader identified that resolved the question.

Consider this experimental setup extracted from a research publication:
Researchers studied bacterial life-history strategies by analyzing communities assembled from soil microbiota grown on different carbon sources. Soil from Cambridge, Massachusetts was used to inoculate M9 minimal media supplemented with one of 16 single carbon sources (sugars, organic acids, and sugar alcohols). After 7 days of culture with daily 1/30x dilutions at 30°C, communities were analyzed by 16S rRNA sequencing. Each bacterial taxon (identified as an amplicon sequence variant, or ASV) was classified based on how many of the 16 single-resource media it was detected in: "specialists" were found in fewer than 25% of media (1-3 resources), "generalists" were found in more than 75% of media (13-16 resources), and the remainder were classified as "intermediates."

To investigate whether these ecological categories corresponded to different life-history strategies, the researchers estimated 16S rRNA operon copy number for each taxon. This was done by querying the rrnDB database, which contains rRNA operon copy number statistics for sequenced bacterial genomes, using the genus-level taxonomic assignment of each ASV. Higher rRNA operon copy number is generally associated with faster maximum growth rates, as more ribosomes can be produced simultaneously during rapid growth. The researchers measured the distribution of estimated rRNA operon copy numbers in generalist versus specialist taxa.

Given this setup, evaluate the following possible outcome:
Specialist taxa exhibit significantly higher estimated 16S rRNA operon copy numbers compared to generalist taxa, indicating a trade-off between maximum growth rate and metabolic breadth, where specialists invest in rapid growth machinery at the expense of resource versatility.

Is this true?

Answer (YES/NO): NO